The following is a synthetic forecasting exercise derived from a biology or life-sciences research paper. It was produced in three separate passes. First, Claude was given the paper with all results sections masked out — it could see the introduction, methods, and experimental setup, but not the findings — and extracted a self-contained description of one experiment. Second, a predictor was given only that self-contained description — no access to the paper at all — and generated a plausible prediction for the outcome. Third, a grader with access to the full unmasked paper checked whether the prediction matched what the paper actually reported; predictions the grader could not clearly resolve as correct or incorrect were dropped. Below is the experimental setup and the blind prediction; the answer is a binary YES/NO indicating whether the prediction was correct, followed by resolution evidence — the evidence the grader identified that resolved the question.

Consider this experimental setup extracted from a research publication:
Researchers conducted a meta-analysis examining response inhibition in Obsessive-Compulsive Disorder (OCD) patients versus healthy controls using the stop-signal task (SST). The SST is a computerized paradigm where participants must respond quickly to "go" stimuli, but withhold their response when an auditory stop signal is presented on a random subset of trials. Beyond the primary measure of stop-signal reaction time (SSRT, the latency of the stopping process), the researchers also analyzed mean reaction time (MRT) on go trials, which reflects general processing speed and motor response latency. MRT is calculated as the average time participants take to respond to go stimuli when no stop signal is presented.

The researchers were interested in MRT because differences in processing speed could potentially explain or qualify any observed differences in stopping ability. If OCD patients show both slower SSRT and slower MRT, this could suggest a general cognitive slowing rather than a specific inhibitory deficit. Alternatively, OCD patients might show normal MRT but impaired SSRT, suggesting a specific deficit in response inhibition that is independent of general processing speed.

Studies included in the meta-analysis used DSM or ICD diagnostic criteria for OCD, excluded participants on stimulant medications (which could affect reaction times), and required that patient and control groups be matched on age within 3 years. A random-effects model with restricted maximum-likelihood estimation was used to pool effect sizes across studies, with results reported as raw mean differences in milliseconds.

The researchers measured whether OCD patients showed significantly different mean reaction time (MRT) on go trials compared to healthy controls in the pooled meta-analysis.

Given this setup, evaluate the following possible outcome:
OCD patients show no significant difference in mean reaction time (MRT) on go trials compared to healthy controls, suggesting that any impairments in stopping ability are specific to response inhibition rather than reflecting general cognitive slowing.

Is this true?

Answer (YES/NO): YES